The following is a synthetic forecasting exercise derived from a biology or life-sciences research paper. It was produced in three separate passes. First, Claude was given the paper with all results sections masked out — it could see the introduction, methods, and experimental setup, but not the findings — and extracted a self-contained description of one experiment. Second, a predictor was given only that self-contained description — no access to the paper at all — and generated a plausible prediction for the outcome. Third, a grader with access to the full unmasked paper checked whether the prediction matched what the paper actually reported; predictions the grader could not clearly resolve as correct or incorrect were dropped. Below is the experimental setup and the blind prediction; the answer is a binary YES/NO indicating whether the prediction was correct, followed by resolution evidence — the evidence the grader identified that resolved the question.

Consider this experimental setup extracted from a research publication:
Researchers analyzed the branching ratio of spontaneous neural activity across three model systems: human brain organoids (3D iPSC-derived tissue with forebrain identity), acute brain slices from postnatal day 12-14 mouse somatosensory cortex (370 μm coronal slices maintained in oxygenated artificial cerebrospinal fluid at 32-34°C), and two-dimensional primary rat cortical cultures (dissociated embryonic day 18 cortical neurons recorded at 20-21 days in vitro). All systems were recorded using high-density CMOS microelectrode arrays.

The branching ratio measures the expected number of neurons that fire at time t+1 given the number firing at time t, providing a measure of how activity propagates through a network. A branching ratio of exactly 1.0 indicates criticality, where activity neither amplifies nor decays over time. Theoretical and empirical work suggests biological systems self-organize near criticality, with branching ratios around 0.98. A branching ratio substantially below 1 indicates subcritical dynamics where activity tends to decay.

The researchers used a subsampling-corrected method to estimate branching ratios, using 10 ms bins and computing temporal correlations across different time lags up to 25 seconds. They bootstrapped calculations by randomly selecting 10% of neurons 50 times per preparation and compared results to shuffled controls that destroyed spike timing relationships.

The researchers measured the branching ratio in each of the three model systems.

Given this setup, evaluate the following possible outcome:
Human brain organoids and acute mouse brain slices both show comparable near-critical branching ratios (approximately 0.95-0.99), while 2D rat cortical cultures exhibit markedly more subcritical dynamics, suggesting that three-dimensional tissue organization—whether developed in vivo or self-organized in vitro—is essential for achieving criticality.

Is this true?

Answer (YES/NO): NO